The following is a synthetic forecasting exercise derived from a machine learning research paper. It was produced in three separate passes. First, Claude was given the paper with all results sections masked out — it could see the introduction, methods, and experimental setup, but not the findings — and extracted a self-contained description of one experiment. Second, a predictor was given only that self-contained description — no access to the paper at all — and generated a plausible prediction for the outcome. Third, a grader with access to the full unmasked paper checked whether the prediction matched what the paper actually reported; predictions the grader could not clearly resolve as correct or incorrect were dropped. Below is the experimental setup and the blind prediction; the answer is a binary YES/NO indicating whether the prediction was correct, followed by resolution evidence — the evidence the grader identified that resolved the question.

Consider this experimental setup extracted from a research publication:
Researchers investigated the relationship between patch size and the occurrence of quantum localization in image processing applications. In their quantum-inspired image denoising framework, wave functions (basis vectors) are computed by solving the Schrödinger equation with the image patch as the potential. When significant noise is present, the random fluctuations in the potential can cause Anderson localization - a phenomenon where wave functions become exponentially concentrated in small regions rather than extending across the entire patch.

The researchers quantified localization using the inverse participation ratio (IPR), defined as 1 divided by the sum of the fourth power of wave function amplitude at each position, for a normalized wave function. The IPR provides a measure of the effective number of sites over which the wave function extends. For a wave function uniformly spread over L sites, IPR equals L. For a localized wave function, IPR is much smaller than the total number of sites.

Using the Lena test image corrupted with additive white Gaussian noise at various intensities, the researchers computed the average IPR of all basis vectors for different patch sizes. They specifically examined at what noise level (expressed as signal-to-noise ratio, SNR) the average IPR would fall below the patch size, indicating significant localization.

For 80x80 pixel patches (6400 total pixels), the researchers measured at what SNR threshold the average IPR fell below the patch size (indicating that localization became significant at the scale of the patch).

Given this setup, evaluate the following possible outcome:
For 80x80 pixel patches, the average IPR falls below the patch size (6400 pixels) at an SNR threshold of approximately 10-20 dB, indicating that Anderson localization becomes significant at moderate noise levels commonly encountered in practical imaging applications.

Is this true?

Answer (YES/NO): YES